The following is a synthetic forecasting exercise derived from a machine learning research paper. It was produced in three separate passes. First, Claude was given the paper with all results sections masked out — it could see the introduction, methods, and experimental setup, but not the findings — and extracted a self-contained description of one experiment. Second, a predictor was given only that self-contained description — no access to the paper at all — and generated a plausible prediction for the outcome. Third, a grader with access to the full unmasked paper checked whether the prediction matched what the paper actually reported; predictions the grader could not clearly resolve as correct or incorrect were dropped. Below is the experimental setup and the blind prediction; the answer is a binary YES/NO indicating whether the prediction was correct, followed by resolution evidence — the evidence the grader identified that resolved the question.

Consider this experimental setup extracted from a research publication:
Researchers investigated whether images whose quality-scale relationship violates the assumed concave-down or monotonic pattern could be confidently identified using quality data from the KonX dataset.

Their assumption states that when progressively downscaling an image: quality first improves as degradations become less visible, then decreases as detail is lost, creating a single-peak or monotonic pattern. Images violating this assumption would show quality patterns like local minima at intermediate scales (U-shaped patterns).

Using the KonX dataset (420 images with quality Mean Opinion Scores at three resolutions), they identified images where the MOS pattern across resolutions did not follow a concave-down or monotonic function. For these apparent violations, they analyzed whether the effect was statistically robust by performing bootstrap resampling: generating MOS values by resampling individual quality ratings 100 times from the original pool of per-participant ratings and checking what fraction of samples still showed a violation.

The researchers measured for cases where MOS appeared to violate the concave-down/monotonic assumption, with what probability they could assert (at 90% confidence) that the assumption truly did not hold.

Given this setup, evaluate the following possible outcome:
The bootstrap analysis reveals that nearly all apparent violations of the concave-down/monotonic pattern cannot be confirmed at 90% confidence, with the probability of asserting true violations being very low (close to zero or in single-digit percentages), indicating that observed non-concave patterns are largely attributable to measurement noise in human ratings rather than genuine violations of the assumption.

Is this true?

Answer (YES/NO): YES